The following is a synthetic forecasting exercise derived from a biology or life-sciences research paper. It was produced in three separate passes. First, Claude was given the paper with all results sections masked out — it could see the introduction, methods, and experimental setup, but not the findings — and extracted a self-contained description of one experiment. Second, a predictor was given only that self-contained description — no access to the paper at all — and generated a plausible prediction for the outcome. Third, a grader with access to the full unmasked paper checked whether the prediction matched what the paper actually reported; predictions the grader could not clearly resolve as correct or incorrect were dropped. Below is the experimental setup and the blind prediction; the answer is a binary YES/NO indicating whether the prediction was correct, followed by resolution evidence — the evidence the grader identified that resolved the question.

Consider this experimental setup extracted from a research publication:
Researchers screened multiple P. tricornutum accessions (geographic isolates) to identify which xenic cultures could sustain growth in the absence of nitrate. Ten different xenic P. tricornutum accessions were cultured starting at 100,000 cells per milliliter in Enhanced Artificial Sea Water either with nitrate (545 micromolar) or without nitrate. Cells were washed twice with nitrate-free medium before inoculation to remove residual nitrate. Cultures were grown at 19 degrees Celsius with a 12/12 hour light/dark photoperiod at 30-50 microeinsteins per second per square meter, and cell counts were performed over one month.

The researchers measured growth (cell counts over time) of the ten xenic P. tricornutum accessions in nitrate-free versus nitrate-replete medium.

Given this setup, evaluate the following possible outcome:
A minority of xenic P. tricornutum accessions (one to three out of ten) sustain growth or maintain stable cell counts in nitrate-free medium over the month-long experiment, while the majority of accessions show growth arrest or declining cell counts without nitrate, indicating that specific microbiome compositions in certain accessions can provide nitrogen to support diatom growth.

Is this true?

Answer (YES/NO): YES